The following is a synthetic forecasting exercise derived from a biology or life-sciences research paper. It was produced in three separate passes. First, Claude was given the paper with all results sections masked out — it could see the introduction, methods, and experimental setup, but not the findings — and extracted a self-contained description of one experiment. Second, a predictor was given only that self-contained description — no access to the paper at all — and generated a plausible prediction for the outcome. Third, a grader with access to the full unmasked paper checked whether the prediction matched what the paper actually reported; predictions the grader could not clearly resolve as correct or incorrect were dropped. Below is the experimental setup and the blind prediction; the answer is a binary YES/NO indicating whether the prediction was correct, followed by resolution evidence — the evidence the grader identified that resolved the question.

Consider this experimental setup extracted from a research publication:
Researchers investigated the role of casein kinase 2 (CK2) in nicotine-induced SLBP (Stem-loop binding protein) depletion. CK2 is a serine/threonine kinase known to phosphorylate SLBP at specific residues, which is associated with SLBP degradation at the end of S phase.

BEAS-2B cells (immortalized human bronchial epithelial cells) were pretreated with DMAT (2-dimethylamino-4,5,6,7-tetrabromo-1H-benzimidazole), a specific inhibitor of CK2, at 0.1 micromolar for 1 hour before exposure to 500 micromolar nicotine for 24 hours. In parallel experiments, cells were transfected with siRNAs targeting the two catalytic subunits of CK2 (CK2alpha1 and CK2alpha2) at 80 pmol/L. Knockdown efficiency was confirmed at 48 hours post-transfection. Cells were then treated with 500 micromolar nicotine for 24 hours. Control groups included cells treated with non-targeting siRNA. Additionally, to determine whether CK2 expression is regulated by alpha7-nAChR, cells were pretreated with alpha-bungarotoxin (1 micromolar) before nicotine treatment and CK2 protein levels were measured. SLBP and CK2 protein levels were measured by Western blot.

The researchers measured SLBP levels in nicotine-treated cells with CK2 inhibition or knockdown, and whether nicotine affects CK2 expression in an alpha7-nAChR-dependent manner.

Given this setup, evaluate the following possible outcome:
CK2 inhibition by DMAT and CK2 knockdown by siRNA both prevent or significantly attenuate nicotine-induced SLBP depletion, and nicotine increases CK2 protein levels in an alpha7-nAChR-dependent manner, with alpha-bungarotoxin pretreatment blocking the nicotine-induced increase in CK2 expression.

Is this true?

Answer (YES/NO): NO